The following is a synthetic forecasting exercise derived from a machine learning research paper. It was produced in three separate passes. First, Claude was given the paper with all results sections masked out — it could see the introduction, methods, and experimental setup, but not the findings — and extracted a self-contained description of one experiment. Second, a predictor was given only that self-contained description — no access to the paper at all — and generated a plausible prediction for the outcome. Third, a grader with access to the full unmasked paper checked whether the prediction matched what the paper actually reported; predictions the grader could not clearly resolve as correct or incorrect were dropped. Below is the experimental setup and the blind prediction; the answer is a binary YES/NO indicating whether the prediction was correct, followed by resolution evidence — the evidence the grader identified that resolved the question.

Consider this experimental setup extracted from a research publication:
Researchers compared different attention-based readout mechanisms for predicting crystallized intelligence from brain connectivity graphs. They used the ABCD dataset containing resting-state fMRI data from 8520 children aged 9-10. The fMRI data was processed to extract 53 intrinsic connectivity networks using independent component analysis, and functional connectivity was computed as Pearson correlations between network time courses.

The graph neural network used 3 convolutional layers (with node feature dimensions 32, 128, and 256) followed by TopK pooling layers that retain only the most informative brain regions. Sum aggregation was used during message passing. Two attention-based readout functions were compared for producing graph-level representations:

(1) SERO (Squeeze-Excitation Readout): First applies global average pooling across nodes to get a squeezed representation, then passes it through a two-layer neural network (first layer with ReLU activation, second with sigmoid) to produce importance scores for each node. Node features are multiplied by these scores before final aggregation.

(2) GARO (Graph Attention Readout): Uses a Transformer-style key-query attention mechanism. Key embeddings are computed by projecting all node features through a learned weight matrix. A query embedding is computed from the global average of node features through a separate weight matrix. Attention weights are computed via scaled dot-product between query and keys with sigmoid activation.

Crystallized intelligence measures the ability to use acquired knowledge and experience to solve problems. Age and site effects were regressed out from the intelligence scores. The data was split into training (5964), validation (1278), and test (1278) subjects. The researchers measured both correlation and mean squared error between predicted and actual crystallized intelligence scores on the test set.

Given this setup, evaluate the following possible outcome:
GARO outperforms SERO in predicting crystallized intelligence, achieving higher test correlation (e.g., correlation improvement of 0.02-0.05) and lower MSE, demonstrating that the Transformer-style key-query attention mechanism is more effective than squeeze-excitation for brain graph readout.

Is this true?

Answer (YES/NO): YES